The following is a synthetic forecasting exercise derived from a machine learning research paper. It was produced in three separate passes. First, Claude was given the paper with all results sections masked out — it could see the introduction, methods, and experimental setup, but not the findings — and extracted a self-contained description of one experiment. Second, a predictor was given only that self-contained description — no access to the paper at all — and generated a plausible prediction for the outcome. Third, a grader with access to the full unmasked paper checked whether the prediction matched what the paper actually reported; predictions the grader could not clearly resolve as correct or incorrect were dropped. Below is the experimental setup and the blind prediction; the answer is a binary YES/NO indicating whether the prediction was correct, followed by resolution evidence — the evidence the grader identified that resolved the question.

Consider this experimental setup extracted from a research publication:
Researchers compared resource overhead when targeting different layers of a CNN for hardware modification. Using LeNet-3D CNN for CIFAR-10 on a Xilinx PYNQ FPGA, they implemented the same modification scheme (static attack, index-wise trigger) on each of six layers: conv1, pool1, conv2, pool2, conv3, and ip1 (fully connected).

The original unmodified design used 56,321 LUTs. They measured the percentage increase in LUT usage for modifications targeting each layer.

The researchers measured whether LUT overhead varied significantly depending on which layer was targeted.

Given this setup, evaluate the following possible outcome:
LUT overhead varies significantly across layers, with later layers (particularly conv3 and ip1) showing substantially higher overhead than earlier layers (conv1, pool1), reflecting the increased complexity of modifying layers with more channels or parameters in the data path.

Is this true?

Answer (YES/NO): NO